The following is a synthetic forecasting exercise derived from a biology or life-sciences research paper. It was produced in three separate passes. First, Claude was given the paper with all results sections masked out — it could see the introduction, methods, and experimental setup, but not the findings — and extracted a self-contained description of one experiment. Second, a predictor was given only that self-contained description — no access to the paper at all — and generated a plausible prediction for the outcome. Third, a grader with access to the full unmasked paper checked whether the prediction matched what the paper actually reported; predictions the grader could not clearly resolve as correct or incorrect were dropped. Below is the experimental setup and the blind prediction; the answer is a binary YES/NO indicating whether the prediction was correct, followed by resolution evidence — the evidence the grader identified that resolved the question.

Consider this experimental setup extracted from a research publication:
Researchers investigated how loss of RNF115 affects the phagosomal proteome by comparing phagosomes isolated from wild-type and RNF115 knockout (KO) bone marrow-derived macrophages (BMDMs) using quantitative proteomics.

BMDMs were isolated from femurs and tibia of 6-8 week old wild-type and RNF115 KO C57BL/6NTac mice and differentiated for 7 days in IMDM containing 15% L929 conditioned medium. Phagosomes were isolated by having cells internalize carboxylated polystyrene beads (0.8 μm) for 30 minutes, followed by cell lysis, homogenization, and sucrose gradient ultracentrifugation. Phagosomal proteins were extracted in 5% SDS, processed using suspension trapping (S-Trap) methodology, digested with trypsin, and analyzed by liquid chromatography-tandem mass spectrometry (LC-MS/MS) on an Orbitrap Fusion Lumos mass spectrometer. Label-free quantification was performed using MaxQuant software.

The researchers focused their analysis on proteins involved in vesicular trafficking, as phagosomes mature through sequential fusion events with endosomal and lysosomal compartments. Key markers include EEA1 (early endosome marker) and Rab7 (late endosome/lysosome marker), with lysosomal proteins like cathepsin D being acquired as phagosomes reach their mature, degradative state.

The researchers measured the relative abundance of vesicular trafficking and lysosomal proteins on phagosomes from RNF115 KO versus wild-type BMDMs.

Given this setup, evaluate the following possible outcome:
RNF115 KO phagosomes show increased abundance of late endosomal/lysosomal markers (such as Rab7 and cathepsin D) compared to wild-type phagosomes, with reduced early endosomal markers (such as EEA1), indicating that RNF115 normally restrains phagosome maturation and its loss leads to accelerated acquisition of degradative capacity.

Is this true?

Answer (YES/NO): NO